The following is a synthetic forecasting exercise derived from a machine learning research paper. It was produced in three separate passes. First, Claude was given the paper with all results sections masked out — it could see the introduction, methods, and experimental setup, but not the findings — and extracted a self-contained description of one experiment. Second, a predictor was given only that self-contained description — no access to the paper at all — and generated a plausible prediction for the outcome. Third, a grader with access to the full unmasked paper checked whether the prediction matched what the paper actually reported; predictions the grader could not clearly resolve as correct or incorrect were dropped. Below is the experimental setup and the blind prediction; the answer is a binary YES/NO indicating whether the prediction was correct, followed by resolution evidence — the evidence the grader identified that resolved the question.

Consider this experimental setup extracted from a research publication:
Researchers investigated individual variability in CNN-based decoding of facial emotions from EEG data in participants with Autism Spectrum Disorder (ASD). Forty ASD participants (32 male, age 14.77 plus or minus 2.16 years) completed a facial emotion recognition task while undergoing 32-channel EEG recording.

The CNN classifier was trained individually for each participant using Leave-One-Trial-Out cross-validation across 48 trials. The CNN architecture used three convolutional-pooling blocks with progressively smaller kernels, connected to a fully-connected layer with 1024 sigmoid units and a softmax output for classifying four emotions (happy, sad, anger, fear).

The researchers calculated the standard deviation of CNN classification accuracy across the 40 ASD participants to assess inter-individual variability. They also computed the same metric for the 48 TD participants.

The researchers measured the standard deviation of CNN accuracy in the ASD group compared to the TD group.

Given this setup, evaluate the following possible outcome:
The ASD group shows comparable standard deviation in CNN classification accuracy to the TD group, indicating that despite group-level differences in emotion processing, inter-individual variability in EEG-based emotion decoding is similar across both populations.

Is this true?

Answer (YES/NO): NO